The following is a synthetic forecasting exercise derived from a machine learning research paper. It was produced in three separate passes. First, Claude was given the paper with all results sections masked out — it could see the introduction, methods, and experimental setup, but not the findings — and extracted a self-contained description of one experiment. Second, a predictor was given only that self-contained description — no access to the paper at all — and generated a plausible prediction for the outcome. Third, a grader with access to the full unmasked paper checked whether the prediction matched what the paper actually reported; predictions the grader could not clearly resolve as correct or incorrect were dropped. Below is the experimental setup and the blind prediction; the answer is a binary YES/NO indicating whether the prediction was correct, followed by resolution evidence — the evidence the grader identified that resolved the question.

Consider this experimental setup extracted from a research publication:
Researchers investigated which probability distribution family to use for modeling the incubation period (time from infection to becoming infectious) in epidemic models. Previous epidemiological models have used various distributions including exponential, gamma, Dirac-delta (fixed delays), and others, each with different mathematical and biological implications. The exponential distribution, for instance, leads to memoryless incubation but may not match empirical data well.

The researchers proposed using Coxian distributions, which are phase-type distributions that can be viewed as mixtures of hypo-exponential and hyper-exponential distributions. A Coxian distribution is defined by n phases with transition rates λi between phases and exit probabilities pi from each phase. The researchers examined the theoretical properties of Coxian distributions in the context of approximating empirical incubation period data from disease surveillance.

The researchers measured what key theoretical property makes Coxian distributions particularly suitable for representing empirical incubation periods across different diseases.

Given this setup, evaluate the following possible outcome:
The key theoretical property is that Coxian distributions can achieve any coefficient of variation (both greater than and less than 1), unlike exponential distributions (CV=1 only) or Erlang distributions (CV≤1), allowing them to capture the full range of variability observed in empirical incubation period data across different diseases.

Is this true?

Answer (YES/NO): NO